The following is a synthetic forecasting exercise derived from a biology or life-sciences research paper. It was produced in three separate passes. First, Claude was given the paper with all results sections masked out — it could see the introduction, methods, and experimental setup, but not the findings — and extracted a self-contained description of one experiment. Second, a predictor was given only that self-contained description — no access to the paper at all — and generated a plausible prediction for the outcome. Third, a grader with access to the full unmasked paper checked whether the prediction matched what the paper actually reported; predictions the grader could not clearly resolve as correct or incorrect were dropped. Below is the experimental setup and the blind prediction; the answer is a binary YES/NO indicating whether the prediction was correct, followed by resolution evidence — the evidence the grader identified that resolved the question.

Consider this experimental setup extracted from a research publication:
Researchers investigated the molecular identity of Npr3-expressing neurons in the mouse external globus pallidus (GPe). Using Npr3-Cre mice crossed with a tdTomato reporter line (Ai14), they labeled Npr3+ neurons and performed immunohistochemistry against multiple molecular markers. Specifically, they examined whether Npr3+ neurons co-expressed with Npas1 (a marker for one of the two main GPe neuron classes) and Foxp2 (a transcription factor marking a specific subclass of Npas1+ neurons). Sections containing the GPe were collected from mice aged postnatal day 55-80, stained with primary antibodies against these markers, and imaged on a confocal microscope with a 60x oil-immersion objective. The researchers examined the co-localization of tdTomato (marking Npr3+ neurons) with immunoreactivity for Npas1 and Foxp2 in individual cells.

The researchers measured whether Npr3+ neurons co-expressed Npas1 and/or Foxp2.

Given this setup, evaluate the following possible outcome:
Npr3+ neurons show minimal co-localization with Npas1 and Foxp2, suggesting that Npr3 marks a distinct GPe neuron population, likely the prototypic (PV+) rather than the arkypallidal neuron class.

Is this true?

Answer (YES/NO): NO